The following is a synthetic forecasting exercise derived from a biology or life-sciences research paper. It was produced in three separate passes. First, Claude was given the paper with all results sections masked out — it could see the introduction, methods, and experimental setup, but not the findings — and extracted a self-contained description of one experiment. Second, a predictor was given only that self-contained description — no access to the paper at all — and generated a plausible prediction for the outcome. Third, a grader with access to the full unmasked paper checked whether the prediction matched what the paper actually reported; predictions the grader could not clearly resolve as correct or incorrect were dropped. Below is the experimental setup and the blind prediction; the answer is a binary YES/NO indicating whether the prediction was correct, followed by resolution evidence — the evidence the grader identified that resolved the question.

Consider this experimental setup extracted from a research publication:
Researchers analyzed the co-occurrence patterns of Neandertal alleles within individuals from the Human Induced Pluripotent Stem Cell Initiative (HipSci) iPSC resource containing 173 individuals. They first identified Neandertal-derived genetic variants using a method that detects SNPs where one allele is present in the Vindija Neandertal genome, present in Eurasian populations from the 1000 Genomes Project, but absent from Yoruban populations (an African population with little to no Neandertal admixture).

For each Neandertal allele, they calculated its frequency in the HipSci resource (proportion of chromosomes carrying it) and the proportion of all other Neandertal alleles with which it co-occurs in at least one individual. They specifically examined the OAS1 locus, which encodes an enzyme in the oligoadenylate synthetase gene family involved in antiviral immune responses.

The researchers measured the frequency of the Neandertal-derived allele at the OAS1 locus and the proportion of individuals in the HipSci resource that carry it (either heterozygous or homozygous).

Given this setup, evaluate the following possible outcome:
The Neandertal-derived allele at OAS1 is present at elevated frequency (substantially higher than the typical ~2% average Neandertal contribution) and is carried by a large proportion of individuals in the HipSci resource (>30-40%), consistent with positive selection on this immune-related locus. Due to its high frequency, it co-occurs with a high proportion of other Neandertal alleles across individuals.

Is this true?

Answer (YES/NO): YES